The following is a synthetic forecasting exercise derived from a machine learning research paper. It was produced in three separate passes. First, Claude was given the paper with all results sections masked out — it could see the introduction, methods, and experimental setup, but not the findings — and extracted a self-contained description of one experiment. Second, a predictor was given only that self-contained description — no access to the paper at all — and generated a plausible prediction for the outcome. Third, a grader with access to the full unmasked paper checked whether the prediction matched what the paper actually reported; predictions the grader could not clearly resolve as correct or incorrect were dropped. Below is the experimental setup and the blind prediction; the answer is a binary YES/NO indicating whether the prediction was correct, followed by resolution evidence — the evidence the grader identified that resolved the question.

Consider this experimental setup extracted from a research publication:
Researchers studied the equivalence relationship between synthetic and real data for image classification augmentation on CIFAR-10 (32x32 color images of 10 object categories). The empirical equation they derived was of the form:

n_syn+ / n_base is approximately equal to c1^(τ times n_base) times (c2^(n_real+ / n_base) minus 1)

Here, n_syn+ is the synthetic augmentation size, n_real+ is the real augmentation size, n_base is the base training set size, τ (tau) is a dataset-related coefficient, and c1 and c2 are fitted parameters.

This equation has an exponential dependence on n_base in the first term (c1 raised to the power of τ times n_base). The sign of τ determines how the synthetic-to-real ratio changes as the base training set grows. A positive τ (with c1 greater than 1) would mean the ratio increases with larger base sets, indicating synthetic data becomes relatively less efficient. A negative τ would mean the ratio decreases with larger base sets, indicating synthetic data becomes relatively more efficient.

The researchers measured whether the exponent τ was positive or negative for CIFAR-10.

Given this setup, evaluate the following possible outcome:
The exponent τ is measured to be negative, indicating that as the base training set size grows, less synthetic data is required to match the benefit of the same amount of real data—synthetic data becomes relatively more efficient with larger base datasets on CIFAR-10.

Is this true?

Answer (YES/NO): NO